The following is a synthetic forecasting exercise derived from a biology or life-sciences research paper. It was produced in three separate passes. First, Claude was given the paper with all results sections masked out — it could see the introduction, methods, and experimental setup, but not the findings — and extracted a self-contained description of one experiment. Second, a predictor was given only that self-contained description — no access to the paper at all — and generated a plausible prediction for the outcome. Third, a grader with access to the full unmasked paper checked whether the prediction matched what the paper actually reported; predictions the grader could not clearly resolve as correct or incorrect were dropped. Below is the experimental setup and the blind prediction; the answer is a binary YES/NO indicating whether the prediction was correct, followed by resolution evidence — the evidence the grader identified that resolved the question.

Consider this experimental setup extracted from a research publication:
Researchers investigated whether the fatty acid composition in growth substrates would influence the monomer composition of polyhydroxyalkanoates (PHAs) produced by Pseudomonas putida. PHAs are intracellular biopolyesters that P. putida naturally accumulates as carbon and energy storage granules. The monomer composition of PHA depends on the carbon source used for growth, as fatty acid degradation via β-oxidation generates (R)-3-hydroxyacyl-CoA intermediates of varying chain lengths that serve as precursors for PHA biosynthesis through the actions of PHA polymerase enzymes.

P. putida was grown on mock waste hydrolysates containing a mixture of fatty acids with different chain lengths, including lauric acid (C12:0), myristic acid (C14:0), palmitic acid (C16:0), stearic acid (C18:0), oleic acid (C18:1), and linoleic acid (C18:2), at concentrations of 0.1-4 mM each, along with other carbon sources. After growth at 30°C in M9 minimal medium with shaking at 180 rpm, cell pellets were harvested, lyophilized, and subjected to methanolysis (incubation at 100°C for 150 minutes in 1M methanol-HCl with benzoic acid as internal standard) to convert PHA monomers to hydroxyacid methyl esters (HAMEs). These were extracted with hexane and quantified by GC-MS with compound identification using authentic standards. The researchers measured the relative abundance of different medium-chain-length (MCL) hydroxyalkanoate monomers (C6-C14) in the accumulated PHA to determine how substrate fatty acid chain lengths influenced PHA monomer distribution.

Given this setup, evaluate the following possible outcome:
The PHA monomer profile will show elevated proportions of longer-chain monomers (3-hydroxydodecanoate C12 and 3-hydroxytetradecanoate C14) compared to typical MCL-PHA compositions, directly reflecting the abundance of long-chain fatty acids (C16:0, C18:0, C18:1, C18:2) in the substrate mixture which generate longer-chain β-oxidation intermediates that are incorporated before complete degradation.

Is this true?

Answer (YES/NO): NO